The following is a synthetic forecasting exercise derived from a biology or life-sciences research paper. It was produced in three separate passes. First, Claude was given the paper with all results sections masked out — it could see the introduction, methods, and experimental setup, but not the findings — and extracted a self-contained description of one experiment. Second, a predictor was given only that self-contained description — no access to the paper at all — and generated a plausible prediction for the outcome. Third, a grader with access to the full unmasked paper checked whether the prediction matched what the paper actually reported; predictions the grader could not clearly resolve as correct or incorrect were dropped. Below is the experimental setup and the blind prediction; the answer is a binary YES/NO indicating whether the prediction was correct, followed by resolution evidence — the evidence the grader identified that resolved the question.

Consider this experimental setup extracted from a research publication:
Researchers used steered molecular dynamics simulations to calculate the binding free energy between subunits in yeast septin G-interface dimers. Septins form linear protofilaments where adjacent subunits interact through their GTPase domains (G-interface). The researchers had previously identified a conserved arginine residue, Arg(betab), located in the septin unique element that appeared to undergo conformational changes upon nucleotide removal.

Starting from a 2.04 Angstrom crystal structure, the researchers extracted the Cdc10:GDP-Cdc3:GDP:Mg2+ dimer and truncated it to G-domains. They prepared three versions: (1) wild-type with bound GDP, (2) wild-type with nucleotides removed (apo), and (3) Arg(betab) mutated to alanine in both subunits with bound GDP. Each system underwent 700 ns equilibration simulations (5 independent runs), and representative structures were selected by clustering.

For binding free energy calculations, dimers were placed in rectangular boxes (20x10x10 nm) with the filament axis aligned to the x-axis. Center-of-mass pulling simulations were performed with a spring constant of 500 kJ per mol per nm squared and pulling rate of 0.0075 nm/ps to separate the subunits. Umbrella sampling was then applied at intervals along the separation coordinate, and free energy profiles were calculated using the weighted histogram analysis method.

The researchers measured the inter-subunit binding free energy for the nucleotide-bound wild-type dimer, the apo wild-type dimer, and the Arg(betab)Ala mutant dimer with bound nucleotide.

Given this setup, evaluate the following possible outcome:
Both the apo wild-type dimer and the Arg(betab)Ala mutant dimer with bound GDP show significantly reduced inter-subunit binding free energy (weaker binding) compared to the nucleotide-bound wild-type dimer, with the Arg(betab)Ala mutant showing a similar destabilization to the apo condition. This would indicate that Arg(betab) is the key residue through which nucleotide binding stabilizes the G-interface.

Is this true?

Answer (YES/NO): NO